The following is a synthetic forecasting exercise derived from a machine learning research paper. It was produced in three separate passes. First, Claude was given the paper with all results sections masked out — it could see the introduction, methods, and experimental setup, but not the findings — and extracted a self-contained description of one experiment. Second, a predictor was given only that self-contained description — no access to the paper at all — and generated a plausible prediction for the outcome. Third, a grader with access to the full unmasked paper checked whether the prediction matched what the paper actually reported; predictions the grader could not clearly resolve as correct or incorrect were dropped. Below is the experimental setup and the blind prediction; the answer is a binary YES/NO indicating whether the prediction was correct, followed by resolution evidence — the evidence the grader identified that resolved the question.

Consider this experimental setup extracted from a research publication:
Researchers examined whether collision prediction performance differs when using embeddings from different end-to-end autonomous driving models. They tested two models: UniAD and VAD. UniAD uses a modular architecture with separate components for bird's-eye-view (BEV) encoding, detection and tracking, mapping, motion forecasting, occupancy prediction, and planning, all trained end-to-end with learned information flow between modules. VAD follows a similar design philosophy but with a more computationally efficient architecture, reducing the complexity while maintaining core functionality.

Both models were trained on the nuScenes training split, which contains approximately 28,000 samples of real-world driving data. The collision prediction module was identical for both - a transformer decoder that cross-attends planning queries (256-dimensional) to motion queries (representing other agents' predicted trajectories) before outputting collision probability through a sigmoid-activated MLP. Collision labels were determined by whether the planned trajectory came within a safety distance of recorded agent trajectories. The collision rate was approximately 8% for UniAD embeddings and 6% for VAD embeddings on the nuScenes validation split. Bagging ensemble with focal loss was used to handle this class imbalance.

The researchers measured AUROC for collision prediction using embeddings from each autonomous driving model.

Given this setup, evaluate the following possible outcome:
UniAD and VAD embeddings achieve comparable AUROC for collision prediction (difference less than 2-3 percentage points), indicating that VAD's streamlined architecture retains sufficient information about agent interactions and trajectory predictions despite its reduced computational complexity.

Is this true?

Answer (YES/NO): NO